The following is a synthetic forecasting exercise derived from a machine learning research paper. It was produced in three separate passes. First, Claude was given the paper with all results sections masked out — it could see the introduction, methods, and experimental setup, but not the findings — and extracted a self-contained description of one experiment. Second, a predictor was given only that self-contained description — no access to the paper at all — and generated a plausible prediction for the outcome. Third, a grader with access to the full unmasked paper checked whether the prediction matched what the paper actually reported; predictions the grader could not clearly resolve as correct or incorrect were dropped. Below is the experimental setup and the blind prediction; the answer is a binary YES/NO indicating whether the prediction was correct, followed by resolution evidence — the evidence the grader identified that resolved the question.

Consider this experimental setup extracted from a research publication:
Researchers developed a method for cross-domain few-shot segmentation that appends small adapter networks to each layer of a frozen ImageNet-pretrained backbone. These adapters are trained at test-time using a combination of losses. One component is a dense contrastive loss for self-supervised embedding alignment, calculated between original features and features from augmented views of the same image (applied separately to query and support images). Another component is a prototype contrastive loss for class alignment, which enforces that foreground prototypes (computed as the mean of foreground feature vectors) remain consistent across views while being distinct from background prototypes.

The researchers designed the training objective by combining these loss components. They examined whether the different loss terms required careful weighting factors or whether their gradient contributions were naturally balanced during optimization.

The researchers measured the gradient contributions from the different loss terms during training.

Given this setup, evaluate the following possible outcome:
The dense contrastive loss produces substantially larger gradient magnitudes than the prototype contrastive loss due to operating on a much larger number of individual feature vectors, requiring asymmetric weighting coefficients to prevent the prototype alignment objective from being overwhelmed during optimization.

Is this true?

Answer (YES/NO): NO